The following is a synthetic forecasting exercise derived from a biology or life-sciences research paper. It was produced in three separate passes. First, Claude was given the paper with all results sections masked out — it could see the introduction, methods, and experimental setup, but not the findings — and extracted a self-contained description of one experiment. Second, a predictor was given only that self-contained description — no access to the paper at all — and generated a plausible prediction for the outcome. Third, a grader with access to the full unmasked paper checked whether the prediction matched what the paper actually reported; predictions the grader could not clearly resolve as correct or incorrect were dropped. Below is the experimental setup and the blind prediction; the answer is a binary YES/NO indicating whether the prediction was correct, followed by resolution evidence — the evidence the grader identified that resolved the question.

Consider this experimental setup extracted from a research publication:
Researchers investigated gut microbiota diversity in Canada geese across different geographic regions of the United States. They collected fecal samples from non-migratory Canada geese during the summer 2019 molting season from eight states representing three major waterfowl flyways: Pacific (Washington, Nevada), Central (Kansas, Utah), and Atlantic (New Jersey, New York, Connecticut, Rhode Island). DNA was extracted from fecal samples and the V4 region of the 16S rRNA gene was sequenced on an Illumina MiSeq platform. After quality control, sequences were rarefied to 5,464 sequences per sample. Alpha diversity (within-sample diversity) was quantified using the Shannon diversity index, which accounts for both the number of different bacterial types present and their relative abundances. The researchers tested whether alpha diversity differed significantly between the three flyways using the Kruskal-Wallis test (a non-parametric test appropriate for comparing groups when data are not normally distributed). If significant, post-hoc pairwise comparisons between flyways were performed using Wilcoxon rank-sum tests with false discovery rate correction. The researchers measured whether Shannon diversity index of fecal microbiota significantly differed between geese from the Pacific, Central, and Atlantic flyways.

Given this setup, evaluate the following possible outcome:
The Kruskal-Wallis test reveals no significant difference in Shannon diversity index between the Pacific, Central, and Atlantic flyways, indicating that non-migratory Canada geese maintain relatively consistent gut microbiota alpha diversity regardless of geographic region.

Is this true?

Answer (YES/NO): YES